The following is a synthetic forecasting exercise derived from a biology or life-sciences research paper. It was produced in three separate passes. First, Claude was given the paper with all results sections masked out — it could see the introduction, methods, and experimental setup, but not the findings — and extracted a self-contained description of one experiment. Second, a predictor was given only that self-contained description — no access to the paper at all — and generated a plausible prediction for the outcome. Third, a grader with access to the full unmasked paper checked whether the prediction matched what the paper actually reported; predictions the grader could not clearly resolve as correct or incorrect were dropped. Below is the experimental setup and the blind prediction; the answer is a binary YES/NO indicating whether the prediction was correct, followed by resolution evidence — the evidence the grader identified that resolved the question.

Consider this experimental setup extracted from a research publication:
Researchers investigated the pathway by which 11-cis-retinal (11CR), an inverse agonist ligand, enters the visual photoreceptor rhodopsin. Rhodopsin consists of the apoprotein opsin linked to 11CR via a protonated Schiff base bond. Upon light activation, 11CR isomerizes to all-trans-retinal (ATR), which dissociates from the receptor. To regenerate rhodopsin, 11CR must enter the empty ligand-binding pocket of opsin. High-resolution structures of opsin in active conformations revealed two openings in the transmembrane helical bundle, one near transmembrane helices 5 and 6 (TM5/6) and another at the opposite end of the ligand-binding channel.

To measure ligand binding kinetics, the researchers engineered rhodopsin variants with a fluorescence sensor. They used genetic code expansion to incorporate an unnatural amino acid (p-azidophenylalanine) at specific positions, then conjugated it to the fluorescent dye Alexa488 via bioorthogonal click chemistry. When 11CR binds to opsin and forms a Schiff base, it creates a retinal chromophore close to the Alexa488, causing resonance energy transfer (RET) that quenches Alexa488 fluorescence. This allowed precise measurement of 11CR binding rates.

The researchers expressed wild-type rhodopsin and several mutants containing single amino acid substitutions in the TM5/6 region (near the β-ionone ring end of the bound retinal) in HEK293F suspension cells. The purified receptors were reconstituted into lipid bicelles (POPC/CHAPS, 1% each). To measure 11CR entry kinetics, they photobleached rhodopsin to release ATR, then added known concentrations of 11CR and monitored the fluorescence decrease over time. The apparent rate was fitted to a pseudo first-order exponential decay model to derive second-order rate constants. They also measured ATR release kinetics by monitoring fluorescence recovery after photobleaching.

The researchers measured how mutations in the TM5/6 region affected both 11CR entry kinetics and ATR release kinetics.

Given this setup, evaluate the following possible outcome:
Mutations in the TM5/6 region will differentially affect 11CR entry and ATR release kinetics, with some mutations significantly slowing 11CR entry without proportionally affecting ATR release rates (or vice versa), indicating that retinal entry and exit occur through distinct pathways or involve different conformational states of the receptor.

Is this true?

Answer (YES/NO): YES